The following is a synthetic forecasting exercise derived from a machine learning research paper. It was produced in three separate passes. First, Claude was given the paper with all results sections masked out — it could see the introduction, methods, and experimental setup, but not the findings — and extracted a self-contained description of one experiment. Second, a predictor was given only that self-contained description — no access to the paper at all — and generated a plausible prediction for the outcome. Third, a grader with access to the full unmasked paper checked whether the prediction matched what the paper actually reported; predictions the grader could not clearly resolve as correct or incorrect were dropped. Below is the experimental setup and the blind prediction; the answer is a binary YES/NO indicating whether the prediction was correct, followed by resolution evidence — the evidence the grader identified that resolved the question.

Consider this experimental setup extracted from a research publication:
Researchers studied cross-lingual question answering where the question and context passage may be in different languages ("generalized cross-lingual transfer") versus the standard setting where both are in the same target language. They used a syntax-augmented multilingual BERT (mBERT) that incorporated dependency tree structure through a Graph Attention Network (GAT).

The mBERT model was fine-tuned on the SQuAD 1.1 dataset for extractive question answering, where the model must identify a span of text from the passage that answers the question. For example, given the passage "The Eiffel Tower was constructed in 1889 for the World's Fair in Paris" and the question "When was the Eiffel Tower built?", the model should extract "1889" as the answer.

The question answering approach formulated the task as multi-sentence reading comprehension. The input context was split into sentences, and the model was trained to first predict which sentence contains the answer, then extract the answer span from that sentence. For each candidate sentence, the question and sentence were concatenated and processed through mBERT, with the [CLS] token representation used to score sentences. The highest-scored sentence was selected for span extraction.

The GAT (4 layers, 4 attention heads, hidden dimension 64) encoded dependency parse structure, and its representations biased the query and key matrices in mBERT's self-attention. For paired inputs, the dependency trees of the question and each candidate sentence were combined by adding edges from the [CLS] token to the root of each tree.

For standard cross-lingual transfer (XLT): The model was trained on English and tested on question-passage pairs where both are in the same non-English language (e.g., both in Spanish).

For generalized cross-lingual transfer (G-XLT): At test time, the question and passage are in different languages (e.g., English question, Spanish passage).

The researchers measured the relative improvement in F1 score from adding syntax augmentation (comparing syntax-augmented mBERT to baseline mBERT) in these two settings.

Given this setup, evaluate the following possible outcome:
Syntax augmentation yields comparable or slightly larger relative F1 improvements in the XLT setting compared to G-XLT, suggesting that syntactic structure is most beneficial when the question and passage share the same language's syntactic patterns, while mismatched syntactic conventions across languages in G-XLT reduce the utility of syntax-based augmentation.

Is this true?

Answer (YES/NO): NO